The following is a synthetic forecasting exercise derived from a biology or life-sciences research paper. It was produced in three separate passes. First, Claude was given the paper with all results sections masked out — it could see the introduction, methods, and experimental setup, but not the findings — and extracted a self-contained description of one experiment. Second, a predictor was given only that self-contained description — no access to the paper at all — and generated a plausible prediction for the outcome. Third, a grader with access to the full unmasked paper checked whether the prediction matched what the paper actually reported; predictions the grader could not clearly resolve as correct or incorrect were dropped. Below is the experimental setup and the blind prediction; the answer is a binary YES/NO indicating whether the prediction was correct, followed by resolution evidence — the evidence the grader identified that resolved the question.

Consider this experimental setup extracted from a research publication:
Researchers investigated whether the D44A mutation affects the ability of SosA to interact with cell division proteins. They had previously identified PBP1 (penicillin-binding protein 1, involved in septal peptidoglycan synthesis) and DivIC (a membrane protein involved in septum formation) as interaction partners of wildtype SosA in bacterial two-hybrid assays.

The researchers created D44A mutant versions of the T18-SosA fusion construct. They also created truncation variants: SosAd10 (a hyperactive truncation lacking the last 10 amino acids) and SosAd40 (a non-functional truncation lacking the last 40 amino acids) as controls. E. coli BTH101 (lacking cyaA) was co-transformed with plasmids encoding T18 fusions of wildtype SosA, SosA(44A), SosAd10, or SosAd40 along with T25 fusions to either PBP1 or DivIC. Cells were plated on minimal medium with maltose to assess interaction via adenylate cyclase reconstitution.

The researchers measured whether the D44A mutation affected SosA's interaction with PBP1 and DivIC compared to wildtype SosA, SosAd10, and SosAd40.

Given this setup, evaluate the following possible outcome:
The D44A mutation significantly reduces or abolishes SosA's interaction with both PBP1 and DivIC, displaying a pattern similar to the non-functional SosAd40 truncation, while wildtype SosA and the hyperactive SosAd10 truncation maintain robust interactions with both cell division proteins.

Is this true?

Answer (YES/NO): NO